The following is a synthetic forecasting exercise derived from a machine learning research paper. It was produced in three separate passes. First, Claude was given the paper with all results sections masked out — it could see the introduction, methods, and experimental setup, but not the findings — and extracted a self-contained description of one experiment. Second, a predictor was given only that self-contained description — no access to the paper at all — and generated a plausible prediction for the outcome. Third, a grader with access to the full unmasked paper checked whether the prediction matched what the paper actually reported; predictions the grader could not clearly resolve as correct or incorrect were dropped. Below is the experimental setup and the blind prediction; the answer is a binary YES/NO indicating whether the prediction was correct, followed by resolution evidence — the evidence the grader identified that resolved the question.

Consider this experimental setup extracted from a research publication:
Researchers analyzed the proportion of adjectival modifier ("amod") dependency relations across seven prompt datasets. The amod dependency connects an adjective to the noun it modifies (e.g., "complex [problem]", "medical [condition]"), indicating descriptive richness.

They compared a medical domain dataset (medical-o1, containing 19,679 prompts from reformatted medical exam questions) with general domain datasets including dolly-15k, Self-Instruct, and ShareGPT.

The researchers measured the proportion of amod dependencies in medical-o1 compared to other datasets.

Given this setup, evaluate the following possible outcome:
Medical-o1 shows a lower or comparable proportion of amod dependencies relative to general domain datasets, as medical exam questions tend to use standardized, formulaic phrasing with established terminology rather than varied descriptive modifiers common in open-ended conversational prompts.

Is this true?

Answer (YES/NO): NO